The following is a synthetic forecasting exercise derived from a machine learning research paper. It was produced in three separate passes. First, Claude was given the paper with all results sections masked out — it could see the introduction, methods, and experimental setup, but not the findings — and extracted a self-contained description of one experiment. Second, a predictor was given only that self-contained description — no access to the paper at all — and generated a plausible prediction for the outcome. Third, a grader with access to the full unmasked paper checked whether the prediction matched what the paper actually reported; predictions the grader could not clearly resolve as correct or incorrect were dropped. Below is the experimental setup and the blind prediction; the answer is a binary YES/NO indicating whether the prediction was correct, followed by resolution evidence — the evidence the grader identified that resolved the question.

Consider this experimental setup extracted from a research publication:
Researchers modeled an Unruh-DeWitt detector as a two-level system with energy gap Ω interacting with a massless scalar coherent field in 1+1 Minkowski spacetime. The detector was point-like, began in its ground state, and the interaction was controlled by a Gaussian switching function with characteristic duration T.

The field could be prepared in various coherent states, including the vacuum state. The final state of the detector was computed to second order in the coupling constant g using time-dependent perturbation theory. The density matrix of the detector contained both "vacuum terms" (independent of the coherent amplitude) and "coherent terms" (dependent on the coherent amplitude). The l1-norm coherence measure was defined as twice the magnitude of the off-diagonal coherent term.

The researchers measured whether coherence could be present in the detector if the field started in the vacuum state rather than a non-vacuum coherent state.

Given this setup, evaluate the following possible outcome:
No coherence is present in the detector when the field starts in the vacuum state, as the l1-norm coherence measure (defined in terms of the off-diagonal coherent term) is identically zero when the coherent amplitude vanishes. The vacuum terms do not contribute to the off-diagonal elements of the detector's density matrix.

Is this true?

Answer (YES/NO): YES